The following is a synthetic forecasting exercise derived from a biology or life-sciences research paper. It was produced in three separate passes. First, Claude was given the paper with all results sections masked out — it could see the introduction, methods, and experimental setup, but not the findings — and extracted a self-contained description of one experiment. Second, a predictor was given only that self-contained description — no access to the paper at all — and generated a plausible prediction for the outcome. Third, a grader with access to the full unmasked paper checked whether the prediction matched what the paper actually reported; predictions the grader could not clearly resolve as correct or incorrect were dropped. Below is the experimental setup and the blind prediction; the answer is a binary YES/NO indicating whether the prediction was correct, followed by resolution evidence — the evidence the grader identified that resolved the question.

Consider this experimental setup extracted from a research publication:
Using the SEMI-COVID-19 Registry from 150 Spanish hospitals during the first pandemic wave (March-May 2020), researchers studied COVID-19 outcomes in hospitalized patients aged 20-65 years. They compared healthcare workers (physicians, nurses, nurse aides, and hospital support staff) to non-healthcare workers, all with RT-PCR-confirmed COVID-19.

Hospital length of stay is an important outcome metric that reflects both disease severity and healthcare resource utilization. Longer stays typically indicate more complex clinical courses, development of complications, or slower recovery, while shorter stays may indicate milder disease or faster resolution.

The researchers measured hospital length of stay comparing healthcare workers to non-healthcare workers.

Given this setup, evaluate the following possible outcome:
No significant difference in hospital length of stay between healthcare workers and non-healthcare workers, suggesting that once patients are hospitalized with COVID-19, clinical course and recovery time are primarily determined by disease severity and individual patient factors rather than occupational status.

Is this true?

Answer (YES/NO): YES